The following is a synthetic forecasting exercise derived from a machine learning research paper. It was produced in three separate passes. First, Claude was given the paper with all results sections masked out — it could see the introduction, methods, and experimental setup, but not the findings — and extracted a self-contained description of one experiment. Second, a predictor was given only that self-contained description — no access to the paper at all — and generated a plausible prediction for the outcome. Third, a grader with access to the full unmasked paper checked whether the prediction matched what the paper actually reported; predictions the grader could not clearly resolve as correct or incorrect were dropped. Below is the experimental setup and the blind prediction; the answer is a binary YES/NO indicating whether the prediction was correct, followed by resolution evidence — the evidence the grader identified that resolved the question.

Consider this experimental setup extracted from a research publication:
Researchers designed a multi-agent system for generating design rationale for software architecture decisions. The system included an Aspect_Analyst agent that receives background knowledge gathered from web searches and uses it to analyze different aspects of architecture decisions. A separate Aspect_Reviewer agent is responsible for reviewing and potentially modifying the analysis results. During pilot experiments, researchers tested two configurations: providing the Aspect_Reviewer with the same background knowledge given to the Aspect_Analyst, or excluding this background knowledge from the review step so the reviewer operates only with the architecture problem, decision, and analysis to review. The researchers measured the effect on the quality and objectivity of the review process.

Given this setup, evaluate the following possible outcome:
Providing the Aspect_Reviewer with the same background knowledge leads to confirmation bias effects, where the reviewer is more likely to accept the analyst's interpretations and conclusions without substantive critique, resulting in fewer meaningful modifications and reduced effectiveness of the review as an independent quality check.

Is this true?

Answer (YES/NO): NO